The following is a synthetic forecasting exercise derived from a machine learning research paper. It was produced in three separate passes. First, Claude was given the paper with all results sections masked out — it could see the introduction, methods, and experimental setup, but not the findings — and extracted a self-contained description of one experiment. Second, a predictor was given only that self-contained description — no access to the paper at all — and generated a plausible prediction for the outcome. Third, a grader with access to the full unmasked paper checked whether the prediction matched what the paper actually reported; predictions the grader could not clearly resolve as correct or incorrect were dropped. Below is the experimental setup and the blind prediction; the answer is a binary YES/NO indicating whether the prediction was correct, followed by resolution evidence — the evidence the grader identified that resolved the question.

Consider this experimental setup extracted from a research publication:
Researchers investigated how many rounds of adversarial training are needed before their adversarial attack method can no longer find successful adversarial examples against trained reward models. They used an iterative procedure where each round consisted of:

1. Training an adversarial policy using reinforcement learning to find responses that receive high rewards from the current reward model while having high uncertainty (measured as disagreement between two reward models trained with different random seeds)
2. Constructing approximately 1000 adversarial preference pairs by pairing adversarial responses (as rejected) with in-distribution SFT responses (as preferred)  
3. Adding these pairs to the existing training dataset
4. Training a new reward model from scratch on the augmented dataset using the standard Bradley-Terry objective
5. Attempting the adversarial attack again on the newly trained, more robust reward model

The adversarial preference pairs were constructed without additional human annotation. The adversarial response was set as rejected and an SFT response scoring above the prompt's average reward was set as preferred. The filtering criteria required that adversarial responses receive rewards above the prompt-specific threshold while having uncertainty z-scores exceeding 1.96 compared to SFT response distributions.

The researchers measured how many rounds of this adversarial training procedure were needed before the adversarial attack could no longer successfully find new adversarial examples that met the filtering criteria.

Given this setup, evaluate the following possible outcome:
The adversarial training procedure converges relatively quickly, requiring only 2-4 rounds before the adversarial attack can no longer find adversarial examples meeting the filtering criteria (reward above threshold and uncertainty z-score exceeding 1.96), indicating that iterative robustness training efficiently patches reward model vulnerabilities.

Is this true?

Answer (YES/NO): YES